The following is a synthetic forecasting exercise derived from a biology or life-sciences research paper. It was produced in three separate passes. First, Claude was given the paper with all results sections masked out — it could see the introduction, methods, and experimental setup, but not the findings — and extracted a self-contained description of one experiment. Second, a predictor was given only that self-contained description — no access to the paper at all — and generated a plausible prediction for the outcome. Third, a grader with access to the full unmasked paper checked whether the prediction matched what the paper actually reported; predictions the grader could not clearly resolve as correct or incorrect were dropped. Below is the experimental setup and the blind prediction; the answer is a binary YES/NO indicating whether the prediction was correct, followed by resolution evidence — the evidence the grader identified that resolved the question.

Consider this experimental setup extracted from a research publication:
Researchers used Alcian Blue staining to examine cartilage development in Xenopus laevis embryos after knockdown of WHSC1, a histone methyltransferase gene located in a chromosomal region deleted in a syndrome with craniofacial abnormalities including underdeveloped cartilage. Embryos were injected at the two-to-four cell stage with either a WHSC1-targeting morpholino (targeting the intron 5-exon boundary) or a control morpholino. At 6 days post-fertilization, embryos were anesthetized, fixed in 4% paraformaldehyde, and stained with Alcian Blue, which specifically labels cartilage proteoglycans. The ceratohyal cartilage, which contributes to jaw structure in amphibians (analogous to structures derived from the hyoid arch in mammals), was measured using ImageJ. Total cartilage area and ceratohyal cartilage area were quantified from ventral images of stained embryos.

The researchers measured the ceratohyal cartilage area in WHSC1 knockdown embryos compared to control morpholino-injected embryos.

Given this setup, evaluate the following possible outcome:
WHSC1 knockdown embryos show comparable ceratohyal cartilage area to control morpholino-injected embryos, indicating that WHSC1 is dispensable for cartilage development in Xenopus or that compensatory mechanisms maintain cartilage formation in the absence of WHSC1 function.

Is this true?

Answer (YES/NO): YES